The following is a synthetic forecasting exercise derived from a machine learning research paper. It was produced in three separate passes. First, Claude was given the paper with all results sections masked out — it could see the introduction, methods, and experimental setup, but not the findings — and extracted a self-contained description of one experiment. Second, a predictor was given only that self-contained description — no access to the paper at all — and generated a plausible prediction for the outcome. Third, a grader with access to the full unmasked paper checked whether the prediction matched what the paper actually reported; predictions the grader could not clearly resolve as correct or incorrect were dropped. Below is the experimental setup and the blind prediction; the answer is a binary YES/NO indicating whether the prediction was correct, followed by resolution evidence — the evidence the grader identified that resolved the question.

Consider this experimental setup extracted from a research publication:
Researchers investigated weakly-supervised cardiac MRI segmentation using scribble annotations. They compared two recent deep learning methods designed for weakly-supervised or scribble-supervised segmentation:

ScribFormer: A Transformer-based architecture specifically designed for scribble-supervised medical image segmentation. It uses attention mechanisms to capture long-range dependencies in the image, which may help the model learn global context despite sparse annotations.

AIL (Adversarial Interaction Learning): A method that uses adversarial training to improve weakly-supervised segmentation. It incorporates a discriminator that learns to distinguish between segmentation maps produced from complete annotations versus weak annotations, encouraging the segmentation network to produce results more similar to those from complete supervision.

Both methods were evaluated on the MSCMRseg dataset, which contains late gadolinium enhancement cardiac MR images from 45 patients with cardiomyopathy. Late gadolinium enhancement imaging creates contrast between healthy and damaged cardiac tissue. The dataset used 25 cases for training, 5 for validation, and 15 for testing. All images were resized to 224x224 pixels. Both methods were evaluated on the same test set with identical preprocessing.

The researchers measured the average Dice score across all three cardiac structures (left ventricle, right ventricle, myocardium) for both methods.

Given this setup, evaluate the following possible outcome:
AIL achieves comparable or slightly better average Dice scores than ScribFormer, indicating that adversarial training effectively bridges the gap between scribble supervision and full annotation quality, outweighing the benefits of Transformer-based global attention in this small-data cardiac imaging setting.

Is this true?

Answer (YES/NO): NO